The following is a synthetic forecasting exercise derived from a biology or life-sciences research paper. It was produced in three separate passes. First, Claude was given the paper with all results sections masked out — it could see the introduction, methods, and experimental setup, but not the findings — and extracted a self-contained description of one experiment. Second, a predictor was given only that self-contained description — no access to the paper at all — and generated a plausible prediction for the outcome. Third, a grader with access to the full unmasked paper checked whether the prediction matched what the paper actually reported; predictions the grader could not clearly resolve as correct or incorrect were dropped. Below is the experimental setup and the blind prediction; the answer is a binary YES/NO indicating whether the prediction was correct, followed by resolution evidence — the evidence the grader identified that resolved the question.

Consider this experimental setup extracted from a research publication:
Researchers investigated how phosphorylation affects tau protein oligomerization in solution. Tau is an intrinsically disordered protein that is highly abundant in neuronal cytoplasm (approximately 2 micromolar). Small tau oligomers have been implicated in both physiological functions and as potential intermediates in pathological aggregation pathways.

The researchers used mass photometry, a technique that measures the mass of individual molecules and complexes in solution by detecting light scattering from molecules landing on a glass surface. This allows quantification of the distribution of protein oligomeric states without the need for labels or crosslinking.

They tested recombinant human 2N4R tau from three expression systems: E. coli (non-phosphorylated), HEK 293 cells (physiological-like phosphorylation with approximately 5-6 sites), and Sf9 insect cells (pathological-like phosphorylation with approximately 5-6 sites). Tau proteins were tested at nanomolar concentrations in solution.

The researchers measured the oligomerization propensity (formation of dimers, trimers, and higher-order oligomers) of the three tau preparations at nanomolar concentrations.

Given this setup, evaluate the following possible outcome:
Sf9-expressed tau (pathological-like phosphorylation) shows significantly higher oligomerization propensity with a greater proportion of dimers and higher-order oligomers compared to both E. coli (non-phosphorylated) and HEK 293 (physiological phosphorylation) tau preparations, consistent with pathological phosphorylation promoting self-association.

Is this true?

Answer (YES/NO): NO